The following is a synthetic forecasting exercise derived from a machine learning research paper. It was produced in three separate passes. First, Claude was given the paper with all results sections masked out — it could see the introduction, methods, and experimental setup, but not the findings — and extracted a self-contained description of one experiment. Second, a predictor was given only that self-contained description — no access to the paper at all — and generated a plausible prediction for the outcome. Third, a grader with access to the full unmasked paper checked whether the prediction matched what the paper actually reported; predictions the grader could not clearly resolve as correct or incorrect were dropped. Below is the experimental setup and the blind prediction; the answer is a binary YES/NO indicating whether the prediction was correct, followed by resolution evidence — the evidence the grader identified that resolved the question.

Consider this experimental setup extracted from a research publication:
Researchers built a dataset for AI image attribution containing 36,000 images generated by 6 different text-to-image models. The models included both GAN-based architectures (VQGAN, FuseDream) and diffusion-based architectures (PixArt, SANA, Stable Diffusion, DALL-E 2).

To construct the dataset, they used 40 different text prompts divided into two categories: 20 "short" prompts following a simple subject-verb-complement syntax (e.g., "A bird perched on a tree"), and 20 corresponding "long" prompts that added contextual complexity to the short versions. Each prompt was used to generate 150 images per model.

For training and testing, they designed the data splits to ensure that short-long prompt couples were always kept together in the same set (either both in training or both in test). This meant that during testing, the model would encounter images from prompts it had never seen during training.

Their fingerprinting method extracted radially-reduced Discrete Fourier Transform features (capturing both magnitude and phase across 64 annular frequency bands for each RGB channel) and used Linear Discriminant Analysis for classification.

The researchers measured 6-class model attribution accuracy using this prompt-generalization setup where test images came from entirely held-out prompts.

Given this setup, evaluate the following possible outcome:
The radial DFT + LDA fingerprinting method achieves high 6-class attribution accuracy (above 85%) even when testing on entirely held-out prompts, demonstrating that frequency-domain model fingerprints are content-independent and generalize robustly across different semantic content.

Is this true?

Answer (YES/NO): YES